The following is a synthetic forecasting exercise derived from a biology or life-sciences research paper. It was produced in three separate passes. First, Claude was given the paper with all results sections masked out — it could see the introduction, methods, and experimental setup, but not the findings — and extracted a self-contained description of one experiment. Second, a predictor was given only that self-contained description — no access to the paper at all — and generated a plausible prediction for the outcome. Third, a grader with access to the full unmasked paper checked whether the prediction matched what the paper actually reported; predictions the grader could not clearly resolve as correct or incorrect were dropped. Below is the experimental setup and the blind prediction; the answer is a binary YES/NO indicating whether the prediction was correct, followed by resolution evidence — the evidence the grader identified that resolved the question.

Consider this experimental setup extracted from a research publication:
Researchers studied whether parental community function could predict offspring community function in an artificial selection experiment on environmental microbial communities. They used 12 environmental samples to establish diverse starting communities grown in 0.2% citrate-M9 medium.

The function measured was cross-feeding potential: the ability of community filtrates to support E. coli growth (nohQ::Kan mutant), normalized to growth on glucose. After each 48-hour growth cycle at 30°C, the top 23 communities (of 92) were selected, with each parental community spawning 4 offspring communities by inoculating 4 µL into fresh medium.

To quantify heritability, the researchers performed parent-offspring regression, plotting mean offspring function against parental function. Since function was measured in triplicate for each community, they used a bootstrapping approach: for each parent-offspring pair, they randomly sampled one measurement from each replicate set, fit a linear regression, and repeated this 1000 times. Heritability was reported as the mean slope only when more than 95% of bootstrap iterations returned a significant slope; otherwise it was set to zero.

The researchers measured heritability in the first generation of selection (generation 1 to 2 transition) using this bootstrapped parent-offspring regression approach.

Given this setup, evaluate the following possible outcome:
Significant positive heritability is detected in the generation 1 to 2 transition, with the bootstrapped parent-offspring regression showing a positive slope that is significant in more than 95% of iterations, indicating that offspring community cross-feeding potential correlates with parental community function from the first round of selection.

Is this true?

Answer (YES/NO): YES